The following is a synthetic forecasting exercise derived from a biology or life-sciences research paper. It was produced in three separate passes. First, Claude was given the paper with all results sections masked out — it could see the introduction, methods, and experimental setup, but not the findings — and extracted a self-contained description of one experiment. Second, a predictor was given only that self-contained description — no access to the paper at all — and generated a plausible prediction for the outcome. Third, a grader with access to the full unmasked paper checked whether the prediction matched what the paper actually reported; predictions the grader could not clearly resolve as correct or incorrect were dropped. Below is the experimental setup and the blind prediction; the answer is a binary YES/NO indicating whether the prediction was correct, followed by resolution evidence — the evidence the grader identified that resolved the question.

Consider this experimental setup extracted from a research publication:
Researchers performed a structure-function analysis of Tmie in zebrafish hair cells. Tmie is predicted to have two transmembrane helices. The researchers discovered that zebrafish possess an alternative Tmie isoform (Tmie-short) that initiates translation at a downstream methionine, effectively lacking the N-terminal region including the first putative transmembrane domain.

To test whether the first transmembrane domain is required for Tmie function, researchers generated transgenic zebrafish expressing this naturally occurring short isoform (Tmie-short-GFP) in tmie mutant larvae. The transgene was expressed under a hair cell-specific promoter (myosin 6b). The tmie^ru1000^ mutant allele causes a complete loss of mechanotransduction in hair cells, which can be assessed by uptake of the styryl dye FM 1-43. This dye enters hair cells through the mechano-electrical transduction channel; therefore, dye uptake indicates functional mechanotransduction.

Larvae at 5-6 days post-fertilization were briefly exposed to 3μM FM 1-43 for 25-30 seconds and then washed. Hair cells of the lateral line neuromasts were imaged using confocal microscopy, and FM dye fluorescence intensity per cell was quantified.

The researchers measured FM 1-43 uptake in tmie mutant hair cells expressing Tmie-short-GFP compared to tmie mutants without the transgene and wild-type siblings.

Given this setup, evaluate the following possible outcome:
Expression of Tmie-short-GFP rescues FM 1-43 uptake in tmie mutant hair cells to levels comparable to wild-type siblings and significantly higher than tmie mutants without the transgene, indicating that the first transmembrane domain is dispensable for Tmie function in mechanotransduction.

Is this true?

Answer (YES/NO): NO